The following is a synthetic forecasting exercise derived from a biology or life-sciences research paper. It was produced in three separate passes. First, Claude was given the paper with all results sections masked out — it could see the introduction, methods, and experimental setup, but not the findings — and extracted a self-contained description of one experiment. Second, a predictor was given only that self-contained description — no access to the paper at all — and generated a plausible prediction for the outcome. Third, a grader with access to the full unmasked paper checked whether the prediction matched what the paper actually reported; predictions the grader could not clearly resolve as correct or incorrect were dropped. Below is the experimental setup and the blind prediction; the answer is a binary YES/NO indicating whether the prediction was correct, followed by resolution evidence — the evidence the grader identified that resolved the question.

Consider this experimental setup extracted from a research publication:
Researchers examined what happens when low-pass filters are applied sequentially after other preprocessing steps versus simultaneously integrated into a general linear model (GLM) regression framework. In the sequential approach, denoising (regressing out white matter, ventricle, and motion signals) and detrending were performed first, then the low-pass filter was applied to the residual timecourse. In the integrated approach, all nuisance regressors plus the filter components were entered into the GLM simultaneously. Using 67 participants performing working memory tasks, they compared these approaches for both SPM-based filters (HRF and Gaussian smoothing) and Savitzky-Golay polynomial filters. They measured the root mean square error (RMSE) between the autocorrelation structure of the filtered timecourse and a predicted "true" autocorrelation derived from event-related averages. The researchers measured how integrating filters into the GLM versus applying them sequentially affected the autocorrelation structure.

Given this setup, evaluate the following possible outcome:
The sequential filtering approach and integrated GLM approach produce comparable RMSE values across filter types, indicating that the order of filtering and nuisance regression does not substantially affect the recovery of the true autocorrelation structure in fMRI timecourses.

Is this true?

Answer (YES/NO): NO